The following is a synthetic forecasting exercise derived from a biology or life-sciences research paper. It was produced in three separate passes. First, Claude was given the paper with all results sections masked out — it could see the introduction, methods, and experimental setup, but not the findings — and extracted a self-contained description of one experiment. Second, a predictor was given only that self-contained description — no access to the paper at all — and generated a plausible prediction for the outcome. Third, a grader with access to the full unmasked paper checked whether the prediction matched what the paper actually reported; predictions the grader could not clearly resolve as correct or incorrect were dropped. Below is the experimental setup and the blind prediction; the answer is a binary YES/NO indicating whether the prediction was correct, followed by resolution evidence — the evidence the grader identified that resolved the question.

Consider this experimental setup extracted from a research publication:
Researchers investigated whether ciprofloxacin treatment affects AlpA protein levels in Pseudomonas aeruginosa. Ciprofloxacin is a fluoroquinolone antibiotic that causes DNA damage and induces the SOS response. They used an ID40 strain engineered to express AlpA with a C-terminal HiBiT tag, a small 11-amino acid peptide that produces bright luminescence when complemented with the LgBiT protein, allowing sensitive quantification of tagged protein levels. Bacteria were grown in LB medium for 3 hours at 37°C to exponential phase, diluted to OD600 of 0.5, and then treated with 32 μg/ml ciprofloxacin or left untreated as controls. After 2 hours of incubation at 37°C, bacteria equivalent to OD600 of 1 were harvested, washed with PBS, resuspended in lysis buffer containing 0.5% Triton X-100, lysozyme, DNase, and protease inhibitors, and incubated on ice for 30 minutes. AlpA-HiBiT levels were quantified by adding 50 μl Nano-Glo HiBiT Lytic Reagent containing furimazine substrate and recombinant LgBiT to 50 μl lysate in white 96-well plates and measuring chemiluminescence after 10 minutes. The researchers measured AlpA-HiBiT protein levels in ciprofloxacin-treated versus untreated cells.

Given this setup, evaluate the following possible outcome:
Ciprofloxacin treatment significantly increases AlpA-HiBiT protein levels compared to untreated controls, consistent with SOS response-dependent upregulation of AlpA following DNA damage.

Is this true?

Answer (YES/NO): YES